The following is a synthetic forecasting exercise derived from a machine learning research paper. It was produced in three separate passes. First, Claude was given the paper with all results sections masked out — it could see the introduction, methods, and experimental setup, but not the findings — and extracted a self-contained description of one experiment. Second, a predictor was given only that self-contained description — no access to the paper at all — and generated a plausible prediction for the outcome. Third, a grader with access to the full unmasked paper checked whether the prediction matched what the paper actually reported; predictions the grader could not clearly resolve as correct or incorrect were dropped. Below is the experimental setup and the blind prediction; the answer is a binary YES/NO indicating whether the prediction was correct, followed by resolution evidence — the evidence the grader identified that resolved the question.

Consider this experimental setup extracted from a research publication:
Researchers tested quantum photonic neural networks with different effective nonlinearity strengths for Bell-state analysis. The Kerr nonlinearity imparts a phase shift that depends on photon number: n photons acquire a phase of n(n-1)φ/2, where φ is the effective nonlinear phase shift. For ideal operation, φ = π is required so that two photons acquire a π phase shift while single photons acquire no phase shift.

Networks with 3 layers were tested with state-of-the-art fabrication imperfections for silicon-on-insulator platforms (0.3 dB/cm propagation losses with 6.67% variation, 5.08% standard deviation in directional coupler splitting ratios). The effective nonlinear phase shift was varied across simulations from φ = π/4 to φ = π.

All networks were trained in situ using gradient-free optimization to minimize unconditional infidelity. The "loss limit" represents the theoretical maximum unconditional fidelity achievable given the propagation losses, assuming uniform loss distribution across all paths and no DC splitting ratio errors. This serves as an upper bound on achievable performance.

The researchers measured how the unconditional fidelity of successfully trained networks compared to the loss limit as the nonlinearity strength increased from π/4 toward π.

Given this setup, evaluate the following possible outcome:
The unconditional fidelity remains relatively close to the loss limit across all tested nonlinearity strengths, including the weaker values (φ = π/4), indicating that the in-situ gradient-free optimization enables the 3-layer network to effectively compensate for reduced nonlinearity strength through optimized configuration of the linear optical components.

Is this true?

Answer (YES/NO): YES